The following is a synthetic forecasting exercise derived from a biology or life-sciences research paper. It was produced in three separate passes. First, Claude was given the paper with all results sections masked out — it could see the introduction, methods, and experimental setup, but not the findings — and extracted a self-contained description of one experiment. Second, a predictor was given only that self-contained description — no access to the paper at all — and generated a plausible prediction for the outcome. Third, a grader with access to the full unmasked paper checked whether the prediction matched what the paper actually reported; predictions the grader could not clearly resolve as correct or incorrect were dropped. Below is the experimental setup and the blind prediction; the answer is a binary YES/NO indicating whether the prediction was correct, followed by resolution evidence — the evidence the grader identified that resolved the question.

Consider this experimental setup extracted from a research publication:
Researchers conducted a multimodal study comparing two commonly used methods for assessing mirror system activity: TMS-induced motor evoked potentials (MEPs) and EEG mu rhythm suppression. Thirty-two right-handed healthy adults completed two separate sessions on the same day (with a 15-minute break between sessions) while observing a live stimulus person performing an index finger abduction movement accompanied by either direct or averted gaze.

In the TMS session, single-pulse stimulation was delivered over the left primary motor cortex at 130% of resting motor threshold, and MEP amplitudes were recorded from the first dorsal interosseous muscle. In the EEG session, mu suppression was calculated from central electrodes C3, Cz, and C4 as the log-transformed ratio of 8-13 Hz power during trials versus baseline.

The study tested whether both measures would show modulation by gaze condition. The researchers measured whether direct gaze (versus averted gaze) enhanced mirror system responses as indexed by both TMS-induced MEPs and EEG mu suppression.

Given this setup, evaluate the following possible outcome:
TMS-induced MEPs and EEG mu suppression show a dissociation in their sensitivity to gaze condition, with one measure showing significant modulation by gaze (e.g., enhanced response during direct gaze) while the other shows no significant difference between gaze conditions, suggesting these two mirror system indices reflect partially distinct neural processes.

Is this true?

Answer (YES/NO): NO